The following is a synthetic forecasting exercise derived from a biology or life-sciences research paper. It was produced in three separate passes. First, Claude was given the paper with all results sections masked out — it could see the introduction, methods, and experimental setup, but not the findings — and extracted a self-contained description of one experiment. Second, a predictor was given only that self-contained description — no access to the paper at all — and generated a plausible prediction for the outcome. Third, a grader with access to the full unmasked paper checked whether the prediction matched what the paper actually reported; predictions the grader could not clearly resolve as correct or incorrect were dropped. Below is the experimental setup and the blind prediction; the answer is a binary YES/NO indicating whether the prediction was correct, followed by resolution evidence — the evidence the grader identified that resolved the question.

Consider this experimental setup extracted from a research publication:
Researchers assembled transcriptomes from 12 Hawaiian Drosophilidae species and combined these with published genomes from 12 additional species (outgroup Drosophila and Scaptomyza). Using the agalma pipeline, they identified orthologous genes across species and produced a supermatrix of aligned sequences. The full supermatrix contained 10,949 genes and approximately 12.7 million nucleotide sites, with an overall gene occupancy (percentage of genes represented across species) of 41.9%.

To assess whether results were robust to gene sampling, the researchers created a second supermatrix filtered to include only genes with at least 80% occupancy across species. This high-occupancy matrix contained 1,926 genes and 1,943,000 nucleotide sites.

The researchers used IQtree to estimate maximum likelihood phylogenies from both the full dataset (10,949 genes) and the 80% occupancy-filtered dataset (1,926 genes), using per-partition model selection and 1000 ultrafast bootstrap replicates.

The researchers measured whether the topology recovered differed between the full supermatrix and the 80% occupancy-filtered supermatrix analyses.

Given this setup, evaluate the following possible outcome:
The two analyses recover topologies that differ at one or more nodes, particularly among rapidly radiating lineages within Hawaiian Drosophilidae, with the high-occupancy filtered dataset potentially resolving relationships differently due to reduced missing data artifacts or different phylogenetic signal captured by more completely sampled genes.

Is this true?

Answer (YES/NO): NO